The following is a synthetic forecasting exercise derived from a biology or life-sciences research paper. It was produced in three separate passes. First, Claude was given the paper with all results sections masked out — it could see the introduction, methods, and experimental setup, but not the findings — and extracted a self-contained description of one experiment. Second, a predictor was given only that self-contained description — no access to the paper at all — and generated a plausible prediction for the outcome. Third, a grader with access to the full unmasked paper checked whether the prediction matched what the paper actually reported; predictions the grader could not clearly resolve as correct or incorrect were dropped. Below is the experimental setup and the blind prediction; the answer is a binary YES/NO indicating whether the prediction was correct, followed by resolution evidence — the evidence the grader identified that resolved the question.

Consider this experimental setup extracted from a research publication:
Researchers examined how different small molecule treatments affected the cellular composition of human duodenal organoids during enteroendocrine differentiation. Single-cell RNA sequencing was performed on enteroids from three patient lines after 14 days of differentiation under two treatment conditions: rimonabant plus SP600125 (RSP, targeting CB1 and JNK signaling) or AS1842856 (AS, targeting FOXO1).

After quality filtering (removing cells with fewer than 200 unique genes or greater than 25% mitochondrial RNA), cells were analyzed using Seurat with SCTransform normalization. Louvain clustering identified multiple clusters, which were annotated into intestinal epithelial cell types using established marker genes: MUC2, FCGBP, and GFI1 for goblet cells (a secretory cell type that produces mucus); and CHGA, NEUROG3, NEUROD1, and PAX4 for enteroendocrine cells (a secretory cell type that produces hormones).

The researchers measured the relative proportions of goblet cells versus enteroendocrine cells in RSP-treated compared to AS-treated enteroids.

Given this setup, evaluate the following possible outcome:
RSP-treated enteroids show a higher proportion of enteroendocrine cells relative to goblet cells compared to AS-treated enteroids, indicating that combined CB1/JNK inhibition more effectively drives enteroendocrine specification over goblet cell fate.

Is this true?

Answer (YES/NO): NO